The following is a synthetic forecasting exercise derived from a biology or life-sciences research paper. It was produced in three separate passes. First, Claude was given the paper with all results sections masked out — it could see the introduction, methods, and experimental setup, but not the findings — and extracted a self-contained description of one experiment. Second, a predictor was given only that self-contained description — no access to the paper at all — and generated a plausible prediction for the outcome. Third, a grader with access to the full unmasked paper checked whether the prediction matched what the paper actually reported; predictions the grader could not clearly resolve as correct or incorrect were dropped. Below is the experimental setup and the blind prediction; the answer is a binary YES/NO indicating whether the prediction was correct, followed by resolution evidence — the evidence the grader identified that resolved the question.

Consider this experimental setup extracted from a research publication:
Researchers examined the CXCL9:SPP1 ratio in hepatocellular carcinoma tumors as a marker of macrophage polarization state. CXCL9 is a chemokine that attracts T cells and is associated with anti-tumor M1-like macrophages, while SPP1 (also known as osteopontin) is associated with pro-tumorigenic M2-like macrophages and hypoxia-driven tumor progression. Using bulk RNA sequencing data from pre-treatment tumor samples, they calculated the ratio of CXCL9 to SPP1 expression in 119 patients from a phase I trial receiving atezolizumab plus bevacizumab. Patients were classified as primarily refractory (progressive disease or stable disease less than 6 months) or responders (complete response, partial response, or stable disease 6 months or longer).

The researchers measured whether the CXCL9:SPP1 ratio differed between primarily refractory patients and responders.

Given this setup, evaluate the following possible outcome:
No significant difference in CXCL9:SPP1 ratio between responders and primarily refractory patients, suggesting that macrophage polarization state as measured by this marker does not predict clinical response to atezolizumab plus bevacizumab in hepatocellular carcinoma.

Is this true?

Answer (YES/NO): NO